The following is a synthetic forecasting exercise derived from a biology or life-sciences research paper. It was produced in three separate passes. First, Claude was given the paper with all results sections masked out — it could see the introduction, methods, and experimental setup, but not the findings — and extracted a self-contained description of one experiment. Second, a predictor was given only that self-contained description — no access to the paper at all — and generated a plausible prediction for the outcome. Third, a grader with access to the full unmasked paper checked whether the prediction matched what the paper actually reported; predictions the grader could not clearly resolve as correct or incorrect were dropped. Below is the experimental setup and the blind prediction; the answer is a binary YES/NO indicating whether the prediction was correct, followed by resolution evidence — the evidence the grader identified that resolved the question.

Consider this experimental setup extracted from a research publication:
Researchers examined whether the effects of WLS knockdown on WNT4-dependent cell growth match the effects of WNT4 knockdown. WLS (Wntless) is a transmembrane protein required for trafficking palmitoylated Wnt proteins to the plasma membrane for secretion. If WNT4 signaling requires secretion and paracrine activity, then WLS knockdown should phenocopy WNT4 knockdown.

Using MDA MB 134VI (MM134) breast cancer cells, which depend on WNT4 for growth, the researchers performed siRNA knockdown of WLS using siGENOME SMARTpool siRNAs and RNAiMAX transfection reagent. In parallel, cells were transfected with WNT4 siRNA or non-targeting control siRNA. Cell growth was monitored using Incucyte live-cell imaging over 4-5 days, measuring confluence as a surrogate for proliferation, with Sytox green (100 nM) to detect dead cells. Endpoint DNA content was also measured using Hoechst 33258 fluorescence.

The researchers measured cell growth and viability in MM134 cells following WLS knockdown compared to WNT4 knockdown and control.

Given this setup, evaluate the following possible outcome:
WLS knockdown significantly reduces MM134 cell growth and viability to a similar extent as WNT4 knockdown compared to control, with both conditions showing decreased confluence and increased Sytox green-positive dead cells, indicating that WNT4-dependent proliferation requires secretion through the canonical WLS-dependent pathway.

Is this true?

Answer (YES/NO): NO